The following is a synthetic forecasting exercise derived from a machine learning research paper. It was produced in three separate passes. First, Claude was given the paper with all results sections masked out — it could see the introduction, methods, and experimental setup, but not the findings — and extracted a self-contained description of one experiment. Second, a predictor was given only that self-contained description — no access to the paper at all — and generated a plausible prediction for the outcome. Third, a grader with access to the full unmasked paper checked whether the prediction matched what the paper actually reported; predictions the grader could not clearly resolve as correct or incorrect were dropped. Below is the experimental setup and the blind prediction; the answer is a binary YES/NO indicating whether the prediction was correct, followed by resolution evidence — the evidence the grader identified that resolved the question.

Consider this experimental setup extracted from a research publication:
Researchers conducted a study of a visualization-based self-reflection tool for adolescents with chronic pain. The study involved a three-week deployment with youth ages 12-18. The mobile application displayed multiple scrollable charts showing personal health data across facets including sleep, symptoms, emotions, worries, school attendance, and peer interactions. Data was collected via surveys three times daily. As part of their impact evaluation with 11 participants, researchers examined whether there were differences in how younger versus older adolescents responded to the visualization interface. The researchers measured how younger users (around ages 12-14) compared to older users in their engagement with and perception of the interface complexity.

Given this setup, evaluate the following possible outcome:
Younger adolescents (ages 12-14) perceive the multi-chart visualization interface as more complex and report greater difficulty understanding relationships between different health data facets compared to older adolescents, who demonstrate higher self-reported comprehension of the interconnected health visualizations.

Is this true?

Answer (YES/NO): NO